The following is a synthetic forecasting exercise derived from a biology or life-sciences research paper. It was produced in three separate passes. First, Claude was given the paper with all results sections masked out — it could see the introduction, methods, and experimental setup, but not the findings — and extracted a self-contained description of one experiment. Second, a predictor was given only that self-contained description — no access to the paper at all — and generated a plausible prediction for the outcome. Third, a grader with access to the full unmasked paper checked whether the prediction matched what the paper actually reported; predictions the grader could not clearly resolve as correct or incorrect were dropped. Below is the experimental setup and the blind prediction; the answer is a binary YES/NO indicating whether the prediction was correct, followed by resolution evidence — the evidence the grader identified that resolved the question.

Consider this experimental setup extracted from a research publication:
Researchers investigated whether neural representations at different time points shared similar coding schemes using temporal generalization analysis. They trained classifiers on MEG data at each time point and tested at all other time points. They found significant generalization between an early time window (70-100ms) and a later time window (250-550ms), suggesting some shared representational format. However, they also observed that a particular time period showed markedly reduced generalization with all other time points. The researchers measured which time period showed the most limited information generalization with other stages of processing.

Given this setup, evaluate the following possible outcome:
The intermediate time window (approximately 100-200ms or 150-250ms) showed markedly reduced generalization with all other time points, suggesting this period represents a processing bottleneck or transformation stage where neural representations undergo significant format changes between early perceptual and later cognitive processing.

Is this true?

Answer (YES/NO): YES